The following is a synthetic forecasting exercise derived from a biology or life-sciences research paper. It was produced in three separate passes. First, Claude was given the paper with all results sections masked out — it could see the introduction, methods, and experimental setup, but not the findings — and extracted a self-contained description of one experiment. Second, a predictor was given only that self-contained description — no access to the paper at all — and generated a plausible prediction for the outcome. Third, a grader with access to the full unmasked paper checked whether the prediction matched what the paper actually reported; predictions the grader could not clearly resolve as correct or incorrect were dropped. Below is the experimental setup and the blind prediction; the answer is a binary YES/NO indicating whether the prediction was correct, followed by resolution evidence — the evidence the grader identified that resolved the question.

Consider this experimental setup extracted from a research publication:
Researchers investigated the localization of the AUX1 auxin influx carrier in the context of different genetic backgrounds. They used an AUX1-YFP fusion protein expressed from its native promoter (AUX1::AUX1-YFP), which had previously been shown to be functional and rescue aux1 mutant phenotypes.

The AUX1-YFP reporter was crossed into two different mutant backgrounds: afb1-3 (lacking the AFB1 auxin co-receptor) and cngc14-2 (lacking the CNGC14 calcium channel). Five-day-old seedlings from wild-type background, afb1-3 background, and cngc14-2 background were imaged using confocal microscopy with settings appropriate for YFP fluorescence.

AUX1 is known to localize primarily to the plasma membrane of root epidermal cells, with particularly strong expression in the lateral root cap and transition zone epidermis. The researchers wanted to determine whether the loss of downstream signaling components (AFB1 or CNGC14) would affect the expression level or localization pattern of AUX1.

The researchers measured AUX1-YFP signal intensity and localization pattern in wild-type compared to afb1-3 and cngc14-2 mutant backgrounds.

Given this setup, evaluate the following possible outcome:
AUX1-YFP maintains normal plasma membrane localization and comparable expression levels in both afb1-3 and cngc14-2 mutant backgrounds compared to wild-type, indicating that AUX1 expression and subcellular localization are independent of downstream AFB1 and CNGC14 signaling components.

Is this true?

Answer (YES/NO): YES